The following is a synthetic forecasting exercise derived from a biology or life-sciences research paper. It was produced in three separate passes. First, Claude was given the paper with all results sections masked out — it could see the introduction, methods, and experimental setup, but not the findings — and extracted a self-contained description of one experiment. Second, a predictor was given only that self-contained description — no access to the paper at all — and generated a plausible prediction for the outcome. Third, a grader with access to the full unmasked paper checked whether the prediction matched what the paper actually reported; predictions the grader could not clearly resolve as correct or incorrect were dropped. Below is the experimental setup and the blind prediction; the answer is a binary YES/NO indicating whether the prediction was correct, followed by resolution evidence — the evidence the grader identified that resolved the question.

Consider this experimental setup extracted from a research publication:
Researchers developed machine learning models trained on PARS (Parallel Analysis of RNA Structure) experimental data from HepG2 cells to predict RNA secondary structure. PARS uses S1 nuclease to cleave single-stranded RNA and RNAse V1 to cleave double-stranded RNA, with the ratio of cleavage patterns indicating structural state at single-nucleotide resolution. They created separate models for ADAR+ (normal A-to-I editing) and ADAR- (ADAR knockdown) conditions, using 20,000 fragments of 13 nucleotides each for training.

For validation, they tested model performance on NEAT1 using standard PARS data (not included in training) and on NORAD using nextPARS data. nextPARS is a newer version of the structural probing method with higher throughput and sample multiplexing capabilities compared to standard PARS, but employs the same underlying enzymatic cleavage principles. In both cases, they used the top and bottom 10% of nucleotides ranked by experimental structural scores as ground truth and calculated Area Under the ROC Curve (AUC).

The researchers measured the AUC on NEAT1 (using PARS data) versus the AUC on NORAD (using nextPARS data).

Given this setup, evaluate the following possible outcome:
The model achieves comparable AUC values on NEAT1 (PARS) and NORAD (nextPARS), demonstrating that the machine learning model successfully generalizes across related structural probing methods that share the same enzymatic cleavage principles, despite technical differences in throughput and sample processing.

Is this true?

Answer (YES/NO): NO